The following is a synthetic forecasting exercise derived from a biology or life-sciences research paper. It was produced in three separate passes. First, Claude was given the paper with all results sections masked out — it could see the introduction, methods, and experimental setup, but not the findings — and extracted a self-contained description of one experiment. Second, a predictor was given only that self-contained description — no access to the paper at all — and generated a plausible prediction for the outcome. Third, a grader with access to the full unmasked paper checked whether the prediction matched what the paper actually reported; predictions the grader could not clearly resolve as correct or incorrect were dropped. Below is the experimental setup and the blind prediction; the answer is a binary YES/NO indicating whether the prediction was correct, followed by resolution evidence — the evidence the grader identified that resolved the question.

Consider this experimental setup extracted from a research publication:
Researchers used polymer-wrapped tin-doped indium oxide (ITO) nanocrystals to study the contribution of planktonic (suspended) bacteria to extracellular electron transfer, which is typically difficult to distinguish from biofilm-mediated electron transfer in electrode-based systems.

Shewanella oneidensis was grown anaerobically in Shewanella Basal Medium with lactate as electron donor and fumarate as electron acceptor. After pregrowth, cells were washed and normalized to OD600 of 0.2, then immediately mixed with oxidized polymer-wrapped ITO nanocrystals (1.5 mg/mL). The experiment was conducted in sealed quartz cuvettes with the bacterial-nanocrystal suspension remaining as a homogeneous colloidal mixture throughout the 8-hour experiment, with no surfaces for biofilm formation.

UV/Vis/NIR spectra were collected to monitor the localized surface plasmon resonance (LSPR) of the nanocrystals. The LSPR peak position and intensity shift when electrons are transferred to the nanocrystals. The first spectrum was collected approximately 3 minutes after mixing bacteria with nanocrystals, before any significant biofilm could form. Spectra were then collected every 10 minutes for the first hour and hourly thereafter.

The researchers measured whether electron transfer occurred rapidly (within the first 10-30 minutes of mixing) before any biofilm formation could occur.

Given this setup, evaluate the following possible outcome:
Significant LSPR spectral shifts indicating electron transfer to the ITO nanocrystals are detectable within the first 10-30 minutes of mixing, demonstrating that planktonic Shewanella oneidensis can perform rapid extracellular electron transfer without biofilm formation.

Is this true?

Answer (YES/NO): YES